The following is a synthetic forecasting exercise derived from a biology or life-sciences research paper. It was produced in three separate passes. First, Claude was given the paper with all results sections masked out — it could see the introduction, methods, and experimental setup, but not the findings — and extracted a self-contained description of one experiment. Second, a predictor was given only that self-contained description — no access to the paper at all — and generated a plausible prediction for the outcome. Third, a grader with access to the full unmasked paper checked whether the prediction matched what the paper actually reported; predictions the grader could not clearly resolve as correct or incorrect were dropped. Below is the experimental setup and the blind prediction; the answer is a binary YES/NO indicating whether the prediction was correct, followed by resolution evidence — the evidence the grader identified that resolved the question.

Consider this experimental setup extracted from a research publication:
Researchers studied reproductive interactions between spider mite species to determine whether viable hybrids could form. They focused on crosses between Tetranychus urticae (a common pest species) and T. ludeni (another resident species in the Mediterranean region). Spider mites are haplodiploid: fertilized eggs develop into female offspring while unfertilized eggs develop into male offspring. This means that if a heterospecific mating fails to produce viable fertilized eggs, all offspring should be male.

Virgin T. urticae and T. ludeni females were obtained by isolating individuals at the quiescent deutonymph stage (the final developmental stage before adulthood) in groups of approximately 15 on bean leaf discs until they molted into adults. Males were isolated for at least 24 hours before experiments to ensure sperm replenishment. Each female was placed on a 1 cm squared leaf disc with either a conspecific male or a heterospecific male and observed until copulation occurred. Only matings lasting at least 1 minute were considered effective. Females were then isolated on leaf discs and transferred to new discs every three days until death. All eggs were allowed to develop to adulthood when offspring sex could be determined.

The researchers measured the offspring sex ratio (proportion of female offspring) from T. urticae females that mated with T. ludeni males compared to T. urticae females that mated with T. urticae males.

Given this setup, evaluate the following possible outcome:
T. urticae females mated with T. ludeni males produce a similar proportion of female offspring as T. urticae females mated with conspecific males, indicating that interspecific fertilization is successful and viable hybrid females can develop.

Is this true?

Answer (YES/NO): NO